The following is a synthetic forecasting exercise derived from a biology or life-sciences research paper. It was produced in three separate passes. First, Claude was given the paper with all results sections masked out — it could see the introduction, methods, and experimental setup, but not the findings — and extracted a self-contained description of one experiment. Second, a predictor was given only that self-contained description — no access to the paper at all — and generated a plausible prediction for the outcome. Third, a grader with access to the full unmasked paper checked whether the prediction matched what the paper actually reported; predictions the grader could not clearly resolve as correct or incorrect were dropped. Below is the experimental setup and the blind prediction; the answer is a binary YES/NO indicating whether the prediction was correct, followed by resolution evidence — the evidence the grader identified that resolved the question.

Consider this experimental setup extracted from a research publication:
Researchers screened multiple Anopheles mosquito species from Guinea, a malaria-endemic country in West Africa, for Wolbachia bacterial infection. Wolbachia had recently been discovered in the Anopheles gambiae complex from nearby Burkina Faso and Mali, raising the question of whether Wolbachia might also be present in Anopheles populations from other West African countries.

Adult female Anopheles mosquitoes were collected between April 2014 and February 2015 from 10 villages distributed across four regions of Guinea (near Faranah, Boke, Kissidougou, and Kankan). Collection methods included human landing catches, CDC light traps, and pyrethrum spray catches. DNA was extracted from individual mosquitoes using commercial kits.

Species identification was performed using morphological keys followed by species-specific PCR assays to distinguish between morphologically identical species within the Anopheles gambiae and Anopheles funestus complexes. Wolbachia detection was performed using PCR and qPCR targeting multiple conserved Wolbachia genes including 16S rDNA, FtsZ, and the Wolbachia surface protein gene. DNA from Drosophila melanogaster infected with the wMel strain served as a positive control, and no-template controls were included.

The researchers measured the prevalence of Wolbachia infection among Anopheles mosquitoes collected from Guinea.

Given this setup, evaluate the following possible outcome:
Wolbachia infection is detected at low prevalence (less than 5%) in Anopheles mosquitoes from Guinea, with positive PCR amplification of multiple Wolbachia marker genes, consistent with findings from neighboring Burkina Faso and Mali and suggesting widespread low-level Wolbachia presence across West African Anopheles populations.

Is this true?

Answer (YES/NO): NO